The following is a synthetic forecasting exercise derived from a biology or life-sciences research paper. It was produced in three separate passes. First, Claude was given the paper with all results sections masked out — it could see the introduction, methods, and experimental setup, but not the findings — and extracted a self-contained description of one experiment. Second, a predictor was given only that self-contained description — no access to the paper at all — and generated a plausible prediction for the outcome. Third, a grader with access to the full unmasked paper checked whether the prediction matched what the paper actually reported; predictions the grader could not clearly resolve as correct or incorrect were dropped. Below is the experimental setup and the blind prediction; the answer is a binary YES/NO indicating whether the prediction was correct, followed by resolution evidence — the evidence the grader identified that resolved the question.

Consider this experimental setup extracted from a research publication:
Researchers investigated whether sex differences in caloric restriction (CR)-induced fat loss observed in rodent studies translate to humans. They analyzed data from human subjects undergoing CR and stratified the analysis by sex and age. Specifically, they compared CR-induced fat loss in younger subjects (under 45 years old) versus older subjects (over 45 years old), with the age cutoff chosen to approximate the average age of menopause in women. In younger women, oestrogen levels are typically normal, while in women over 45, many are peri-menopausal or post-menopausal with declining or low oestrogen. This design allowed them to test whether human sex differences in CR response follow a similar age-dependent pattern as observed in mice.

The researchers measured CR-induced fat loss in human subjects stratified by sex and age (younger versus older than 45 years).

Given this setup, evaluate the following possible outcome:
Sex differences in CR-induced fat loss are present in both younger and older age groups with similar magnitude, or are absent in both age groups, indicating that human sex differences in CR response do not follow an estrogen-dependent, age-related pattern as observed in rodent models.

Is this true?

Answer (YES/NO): NO